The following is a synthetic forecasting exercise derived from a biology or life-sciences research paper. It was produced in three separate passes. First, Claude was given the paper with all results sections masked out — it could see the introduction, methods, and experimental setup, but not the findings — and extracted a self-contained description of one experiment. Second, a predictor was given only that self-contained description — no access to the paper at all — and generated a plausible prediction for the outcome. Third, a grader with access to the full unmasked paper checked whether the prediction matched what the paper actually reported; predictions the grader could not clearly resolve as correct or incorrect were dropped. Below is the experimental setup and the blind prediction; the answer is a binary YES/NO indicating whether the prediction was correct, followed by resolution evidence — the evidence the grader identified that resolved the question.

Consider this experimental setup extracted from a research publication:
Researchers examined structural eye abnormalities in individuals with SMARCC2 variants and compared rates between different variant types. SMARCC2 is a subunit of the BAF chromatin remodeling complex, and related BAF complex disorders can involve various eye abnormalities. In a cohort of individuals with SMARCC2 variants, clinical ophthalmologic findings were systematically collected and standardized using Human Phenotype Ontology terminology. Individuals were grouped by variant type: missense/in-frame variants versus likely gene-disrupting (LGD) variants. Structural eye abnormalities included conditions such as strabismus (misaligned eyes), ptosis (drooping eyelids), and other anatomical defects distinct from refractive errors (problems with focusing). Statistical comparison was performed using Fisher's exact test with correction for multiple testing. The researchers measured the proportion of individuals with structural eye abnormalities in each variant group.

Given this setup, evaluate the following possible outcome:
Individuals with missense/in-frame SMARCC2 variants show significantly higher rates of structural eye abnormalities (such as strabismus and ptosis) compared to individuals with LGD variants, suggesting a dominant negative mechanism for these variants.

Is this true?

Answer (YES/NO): YES